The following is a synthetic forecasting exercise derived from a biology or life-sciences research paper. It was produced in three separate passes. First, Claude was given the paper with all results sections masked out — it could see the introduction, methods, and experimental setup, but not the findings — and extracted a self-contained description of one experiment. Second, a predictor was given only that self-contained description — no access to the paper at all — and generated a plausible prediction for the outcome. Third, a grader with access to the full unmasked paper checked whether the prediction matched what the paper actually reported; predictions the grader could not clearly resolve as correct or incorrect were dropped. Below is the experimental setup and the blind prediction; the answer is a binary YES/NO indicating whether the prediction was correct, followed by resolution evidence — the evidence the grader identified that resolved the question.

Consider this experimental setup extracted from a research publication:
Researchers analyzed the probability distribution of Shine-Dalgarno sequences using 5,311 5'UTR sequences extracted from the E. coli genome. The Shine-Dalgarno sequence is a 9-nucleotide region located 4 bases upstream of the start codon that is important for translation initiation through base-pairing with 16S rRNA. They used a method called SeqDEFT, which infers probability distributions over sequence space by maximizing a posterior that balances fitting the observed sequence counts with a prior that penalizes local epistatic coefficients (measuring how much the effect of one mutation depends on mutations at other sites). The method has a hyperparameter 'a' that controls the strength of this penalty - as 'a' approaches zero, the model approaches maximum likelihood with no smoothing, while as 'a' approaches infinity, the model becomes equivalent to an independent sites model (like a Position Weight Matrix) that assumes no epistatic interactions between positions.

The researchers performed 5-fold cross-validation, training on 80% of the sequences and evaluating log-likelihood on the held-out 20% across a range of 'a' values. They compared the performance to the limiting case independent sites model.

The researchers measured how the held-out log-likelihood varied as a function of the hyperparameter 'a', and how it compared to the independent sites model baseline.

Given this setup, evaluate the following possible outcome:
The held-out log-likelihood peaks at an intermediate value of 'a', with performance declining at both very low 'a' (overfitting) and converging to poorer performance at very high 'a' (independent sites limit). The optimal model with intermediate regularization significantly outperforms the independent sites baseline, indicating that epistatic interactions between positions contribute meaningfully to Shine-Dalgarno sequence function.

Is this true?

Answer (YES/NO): YES